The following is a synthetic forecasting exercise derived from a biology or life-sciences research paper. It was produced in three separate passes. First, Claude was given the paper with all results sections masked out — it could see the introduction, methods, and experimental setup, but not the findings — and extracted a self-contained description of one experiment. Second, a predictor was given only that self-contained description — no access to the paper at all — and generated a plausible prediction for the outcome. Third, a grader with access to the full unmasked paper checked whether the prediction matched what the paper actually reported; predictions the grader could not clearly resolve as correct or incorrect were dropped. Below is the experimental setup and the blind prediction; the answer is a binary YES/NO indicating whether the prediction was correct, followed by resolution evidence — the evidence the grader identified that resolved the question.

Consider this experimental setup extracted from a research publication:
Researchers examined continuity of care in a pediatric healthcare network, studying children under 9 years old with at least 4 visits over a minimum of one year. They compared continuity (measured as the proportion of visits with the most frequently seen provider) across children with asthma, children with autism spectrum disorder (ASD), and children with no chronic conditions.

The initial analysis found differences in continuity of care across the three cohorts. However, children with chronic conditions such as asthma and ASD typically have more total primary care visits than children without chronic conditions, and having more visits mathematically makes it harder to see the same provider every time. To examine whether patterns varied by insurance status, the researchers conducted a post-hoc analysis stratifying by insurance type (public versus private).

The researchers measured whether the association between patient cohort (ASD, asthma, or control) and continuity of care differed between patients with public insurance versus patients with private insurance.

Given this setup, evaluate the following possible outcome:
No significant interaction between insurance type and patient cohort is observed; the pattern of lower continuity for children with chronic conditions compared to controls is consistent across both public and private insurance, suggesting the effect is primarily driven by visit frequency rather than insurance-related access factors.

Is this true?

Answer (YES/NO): NO